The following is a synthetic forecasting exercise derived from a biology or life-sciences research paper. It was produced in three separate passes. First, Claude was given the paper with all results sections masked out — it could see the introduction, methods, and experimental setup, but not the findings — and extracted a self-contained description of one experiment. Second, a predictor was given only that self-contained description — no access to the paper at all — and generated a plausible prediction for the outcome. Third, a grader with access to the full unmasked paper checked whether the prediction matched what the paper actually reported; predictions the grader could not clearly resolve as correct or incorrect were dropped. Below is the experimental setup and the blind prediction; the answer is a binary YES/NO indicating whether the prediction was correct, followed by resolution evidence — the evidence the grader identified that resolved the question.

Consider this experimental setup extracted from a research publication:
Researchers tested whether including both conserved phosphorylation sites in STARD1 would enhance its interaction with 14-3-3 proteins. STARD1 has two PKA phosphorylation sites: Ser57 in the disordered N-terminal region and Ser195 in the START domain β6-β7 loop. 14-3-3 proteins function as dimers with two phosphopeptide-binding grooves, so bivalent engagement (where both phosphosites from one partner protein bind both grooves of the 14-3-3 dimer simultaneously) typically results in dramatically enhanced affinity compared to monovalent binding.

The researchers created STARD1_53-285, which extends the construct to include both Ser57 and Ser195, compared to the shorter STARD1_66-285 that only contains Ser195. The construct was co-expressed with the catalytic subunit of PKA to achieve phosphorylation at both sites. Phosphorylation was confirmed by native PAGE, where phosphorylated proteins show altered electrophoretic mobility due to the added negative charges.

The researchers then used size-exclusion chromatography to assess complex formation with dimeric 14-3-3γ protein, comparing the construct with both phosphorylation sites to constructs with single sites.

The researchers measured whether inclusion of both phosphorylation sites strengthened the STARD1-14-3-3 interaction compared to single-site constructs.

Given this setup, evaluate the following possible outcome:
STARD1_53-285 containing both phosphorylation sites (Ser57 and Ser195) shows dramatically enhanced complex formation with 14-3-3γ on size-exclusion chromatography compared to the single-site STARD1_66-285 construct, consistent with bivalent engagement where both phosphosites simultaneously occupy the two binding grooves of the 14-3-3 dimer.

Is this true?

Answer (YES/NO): NO